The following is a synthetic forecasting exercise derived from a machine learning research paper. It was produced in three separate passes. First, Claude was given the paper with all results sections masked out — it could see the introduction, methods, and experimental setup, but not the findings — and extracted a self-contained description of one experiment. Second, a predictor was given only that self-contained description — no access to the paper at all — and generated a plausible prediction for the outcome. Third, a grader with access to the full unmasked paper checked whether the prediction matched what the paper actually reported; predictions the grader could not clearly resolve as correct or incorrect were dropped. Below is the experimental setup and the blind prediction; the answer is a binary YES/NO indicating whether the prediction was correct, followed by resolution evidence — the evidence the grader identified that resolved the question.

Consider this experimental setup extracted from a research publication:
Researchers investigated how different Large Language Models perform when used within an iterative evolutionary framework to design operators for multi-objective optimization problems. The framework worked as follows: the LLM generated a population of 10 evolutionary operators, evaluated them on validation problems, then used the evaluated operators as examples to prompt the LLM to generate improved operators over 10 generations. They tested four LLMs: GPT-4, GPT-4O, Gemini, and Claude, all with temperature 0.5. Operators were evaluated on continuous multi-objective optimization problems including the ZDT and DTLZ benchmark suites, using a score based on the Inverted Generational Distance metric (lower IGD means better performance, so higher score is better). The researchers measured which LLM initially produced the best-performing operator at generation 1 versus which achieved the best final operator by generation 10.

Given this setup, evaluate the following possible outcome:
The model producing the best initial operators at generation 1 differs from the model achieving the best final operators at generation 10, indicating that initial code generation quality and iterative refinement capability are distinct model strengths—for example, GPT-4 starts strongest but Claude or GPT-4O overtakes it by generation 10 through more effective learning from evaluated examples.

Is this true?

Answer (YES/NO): NO